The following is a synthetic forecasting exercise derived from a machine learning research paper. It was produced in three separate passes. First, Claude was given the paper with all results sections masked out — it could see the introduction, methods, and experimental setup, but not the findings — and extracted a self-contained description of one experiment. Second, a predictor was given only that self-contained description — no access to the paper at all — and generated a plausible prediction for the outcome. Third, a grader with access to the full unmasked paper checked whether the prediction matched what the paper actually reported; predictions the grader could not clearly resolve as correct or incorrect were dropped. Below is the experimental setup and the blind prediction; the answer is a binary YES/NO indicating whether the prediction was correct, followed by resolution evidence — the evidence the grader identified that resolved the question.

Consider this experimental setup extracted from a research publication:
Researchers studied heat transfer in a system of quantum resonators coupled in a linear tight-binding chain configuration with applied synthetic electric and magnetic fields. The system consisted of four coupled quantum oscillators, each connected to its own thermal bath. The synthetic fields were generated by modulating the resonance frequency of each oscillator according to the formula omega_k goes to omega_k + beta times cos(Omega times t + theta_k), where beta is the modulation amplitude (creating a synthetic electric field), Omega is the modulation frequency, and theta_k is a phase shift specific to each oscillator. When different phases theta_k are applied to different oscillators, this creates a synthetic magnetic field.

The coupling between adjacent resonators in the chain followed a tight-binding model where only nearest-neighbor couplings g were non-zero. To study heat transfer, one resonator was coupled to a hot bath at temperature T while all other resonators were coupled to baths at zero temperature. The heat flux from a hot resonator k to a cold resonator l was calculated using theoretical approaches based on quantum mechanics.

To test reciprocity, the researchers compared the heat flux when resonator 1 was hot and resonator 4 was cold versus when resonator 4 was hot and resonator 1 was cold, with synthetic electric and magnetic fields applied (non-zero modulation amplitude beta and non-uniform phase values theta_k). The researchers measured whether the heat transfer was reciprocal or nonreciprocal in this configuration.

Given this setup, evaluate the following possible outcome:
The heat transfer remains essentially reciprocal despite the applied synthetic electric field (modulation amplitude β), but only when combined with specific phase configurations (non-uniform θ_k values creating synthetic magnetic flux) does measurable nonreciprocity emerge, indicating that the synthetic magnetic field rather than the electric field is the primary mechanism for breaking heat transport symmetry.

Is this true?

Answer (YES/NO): YES